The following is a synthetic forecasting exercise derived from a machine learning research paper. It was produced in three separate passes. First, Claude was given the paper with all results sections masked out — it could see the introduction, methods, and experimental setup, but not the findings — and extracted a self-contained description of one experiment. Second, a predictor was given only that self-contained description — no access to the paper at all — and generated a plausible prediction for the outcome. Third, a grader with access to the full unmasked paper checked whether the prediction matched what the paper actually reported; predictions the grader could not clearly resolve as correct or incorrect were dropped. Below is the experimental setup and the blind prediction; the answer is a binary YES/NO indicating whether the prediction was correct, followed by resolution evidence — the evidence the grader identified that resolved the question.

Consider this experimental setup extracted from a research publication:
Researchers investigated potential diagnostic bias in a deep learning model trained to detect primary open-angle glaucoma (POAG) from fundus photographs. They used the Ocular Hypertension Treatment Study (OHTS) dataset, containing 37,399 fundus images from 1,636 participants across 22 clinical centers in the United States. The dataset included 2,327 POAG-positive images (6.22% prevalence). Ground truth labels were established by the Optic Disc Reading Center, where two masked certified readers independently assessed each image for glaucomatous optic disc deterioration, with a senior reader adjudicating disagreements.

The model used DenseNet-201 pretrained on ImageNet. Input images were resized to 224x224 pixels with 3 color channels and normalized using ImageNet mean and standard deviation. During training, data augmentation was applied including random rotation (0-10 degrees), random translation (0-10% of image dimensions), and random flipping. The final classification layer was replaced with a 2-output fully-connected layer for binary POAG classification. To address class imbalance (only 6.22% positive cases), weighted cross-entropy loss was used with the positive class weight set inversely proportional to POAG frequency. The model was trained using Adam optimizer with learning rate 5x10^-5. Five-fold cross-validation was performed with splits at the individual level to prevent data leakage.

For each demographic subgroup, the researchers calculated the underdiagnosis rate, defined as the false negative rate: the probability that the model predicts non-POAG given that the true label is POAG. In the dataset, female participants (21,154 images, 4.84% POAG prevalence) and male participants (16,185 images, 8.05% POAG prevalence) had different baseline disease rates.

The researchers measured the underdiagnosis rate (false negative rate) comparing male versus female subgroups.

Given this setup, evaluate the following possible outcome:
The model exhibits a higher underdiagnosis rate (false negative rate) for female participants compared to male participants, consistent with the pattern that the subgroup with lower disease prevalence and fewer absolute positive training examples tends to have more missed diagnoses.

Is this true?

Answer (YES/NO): YES